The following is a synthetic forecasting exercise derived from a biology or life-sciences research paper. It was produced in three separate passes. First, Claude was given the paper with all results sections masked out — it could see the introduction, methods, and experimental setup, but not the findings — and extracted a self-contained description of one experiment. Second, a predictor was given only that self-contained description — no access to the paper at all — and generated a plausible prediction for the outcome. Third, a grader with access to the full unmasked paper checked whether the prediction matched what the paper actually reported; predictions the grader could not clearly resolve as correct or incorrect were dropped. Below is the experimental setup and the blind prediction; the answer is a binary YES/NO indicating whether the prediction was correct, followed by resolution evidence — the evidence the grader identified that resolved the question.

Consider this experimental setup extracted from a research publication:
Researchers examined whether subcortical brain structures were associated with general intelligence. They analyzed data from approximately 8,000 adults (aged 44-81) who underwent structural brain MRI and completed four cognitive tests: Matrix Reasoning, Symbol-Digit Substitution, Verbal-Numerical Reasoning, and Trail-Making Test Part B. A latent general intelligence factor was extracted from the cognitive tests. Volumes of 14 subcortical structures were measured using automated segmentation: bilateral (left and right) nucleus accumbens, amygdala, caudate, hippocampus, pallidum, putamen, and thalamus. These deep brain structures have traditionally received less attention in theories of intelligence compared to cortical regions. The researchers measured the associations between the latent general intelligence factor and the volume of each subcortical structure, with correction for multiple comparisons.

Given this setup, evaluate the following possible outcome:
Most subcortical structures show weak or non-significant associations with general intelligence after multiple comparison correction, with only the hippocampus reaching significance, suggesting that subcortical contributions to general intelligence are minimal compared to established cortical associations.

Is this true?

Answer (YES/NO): NO